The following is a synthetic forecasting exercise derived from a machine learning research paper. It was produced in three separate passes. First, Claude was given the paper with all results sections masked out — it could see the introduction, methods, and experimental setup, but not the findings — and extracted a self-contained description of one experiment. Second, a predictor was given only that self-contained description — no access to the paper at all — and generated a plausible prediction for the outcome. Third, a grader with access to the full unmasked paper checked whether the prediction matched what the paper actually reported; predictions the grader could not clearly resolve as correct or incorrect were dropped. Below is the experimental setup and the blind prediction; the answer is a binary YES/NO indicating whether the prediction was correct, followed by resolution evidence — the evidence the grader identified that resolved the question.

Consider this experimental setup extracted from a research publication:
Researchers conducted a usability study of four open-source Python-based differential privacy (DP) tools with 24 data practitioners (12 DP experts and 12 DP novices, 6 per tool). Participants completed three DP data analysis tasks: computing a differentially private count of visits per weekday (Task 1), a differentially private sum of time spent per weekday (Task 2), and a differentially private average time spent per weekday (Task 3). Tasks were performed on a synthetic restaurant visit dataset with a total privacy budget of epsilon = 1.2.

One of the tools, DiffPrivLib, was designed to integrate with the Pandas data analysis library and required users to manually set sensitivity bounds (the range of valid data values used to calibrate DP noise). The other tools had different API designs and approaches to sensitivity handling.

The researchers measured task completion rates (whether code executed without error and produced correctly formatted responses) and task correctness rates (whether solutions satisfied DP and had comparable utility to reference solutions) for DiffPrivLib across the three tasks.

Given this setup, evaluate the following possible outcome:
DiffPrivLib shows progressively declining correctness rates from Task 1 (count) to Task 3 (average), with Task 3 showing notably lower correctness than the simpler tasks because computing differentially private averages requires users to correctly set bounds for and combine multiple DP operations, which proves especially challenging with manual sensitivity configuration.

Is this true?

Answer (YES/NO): NO